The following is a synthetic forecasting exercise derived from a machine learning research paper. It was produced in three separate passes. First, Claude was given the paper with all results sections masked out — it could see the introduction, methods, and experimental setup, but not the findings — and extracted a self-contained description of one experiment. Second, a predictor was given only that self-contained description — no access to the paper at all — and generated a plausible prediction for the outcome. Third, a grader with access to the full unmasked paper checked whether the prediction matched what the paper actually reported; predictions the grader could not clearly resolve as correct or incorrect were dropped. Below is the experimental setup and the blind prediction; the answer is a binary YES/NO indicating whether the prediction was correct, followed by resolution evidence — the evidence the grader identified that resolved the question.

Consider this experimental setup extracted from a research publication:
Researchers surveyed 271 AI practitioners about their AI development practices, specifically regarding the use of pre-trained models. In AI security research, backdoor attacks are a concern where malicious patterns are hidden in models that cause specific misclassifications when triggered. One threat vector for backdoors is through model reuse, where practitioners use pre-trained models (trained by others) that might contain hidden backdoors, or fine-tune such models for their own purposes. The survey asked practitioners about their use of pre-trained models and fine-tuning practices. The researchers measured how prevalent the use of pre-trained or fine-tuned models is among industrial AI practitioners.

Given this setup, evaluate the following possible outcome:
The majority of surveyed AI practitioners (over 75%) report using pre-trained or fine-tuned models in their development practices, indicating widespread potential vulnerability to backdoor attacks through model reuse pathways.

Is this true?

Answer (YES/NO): YES